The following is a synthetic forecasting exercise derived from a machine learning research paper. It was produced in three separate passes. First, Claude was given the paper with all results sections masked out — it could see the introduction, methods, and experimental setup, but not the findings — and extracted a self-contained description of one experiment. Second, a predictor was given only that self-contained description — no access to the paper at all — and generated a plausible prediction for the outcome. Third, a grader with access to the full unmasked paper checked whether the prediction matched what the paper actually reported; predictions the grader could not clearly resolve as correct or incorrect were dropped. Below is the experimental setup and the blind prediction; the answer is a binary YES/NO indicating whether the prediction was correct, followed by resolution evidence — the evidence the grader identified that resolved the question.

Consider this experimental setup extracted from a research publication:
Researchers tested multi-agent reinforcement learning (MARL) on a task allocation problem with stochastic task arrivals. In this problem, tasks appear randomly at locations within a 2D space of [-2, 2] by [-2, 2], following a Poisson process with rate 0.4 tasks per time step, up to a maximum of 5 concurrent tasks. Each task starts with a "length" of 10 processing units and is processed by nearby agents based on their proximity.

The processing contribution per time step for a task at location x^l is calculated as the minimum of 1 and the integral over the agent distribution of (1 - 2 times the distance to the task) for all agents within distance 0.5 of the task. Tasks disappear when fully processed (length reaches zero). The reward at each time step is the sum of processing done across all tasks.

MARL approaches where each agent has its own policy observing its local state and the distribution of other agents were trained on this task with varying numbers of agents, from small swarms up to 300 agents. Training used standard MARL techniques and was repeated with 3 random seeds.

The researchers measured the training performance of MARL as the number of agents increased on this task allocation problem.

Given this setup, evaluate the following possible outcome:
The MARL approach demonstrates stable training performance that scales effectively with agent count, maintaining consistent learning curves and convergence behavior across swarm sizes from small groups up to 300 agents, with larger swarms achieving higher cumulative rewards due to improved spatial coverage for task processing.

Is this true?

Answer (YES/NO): NO